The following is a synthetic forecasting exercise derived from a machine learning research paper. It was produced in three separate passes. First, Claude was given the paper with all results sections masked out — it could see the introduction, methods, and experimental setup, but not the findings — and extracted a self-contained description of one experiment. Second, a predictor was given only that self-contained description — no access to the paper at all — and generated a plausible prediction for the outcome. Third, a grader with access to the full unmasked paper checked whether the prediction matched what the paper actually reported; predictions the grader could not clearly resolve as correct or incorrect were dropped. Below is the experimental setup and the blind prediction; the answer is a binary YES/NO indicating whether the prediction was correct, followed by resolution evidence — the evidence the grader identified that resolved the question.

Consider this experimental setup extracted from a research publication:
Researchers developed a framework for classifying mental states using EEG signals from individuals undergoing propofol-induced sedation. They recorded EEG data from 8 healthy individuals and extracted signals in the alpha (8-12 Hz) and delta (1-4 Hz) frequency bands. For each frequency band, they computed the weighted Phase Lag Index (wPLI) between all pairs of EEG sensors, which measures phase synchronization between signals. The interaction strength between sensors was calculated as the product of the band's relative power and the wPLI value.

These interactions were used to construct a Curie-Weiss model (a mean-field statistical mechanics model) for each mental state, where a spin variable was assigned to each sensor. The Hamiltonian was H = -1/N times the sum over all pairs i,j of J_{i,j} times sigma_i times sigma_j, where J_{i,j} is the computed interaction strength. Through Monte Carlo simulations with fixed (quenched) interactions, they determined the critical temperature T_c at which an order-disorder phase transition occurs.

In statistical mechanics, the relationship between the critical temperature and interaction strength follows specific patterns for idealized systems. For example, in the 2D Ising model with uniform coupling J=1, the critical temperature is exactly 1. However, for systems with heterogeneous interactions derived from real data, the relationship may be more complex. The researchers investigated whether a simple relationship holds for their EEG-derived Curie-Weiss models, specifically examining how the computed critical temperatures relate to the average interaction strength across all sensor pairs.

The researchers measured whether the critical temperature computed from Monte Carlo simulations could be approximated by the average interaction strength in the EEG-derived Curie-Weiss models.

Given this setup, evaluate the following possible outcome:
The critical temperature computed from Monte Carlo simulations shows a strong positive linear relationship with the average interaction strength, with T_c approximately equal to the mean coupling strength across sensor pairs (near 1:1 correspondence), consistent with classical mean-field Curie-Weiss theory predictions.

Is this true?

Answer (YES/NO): YES